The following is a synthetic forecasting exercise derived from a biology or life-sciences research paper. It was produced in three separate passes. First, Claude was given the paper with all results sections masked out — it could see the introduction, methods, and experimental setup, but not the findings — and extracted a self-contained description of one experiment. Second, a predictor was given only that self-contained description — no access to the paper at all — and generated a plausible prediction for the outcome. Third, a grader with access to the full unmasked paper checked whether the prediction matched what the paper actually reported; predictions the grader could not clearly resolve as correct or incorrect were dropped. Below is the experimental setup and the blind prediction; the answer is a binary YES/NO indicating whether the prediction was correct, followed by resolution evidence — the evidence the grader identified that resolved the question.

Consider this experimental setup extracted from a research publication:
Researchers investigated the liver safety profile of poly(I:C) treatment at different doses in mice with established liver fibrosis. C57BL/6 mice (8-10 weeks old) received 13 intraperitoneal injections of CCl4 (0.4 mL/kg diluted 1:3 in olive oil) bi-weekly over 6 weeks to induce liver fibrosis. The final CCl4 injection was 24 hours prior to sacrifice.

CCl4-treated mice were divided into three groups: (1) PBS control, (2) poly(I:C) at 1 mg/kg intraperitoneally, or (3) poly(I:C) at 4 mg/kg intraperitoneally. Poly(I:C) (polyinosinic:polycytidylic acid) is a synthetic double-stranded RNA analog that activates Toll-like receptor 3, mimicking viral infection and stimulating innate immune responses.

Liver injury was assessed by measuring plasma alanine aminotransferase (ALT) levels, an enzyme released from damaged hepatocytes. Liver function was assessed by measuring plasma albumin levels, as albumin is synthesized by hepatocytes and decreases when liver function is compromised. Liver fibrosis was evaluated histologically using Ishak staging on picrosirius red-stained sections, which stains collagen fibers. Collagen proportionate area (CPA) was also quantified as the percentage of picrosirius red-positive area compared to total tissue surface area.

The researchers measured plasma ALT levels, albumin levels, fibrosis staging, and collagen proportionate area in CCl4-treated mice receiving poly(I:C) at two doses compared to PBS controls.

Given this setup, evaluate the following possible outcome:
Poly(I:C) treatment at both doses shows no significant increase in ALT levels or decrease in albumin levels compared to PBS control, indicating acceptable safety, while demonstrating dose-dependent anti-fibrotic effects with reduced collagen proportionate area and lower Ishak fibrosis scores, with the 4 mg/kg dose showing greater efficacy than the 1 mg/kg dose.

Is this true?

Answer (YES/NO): NO